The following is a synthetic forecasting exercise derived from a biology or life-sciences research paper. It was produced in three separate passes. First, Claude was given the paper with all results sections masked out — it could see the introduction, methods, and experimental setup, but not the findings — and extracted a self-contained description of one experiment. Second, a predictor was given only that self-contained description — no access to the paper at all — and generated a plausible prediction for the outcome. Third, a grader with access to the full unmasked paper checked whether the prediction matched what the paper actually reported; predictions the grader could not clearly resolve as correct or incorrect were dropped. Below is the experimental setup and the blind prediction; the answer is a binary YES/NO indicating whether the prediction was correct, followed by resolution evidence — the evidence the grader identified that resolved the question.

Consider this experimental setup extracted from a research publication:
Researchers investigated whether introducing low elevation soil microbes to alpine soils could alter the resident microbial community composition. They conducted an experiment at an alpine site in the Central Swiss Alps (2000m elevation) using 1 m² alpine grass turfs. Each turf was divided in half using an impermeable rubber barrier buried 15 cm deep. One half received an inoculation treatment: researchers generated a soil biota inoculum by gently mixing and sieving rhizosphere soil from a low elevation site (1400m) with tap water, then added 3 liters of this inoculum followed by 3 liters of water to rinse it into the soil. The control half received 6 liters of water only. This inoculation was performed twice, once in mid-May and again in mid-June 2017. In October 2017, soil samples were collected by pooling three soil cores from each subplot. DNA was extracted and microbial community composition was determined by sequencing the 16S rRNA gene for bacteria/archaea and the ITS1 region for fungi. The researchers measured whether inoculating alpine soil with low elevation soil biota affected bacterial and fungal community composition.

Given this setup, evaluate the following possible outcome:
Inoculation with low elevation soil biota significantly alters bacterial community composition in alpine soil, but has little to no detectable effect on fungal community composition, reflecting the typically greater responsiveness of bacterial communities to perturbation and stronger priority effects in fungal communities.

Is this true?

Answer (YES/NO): NO